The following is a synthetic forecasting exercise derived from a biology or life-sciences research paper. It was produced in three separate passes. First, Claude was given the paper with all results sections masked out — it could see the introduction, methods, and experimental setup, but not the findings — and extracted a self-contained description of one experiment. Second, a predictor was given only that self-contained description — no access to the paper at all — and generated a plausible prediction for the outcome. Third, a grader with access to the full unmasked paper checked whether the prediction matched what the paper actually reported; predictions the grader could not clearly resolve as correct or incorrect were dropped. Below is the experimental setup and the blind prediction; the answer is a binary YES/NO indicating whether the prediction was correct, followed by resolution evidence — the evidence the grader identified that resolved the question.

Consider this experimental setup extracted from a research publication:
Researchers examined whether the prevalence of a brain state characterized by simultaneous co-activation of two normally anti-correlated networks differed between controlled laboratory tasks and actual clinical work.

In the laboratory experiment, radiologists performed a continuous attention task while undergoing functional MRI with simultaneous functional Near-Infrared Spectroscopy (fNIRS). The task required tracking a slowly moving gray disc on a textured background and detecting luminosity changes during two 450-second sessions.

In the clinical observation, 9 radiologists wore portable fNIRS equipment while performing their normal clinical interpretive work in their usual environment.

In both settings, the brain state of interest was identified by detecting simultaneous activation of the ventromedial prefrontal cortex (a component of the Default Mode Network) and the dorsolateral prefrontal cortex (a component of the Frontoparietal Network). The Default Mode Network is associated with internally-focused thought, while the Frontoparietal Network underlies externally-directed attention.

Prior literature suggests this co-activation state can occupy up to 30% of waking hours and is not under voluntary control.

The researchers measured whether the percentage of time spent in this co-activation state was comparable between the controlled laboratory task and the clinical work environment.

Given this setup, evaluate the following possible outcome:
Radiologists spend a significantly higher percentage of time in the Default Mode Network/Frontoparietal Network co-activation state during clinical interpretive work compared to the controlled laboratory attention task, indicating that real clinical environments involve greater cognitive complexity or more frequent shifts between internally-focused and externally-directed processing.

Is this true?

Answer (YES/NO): NO